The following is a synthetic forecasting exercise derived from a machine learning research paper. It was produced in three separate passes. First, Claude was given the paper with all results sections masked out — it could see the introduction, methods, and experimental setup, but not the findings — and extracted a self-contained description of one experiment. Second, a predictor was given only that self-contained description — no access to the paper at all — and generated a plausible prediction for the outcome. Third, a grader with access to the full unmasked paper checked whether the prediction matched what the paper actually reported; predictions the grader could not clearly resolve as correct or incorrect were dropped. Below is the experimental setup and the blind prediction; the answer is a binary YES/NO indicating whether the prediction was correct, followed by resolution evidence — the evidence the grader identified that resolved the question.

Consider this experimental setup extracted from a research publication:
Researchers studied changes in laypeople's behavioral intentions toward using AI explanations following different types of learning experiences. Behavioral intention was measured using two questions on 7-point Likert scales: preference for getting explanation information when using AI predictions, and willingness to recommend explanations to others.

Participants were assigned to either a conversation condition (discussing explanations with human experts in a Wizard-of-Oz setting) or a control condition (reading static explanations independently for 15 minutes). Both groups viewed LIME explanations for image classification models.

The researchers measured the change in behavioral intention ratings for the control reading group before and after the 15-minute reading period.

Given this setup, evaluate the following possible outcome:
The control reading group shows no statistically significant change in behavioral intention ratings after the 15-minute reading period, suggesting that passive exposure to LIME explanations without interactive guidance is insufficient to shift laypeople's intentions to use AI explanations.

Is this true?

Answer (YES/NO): NO